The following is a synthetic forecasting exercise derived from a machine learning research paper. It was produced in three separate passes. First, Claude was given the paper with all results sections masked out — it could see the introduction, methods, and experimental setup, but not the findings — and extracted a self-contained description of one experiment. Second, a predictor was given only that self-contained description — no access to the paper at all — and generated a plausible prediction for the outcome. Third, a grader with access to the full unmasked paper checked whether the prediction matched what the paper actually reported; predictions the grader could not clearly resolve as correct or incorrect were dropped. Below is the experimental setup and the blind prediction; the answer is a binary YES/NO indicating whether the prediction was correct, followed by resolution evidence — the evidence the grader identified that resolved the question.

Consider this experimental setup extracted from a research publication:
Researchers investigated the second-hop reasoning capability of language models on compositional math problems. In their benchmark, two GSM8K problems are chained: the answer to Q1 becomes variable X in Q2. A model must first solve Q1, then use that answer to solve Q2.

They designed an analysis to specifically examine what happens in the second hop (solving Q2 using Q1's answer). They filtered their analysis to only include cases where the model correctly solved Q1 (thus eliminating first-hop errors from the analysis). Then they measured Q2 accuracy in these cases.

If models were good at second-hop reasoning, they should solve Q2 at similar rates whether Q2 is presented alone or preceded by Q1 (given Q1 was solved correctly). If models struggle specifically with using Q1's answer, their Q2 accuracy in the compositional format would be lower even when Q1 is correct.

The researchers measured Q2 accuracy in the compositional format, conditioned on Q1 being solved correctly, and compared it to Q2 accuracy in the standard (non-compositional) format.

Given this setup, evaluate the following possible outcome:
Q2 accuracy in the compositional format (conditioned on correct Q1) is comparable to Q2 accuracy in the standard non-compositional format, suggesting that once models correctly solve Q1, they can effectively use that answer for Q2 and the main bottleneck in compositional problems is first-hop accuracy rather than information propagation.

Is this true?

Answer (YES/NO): NO